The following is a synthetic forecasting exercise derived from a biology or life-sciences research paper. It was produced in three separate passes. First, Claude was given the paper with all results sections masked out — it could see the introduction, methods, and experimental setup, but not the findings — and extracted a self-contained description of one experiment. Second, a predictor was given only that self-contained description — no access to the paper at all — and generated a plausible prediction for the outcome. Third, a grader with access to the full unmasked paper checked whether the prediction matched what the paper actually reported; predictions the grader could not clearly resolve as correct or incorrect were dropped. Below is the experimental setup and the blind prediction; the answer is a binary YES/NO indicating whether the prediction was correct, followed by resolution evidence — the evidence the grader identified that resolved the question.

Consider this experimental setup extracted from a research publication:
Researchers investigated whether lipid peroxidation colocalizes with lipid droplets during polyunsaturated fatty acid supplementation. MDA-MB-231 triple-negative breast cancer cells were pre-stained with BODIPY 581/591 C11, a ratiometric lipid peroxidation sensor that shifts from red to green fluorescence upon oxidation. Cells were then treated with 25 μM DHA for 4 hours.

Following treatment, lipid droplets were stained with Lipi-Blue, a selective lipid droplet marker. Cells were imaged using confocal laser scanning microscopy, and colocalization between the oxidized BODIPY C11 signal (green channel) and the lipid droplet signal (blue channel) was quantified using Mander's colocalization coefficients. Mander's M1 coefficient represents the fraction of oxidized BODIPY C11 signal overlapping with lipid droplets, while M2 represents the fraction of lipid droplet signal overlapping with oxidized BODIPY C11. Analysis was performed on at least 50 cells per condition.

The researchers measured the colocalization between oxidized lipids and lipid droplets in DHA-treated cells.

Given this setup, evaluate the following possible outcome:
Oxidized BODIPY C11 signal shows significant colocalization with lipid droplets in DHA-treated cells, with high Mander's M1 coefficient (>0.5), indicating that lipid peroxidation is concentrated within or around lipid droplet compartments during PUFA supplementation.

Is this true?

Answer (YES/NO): NO